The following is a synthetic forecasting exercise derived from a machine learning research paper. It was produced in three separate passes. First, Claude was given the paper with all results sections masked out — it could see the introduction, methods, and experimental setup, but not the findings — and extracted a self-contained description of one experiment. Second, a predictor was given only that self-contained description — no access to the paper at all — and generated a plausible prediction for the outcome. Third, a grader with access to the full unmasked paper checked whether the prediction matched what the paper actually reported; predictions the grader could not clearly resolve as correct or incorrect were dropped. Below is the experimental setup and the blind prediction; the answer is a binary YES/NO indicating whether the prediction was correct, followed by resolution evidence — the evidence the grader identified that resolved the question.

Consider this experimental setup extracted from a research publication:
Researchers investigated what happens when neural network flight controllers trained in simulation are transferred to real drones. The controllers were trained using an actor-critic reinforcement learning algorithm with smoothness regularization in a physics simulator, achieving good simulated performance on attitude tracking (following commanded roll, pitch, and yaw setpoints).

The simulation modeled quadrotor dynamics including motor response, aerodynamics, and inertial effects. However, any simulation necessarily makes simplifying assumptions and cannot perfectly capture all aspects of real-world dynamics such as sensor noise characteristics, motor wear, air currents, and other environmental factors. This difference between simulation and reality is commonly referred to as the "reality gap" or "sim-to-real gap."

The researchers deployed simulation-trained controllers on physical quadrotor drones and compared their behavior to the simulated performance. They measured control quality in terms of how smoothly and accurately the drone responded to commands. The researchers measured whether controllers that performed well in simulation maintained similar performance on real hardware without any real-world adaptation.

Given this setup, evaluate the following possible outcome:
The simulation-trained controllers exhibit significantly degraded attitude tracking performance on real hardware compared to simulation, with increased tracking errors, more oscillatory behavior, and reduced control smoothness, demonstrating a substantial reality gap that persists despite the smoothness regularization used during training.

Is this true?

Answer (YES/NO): YES